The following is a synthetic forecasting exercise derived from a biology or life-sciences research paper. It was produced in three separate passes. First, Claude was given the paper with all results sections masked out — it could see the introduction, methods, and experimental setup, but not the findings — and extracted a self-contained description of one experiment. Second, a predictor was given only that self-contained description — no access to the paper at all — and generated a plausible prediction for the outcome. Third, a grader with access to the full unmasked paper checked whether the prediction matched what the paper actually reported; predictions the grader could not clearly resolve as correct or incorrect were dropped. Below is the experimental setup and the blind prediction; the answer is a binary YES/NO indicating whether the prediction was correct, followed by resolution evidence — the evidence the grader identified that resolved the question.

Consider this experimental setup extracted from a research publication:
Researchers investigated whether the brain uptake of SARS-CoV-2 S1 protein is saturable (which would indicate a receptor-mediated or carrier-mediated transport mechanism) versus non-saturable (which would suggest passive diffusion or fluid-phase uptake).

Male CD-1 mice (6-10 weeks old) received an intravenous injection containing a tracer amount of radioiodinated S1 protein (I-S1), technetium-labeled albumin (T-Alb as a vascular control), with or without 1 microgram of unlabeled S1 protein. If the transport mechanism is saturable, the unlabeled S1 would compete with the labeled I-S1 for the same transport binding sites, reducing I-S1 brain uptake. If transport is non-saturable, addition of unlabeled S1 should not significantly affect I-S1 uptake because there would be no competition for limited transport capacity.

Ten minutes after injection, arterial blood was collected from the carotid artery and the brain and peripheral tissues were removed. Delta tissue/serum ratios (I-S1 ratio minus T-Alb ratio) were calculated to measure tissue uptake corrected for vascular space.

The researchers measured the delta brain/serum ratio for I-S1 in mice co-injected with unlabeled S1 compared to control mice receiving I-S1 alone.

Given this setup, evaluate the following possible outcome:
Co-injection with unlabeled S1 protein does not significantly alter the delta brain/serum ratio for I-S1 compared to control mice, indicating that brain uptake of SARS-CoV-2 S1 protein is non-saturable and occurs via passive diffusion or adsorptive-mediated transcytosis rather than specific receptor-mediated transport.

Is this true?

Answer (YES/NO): NO